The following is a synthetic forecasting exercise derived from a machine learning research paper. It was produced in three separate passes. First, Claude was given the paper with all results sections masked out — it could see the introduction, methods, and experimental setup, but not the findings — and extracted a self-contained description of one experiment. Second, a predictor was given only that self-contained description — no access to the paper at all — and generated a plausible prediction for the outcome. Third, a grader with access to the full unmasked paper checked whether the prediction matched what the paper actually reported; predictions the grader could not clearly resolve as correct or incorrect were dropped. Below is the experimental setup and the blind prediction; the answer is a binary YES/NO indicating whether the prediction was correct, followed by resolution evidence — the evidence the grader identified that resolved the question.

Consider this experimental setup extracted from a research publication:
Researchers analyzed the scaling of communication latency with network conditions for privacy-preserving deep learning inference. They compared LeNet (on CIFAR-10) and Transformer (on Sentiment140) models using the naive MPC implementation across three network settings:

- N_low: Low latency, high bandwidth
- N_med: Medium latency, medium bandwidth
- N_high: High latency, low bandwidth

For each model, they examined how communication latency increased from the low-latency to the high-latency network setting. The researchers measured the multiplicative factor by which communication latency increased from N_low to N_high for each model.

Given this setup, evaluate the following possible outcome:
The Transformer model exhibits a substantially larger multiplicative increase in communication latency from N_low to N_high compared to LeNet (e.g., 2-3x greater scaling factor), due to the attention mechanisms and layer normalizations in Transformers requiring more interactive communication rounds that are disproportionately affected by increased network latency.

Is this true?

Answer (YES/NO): NO